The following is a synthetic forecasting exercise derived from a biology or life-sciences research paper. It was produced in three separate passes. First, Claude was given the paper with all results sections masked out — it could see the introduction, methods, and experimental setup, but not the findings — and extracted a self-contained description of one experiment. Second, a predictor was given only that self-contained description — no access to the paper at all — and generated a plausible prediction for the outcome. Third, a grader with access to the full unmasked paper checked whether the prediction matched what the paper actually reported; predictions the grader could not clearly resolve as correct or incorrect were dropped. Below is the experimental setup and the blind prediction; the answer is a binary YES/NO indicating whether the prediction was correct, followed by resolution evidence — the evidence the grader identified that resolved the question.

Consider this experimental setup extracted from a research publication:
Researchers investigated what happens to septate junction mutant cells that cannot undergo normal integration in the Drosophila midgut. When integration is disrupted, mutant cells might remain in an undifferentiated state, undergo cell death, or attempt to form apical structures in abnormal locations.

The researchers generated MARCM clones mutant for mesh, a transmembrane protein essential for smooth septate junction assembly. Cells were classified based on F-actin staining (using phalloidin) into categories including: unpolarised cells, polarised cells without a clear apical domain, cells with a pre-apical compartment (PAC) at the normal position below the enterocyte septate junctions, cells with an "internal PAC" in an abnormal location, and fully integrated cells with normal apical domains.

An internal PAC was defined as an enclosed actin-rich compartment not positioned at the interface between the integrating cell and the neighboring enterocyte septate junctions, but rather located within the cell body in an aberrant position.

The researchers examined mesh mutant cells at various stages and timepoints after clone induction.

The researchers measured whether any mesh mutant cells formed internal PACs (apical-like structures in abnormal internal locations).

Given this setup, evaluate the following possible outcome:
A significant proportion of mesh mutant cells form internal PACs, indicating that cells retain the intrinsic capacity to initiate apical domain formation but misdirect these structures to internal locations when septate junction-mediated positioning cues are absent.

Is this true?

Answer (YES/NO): NO